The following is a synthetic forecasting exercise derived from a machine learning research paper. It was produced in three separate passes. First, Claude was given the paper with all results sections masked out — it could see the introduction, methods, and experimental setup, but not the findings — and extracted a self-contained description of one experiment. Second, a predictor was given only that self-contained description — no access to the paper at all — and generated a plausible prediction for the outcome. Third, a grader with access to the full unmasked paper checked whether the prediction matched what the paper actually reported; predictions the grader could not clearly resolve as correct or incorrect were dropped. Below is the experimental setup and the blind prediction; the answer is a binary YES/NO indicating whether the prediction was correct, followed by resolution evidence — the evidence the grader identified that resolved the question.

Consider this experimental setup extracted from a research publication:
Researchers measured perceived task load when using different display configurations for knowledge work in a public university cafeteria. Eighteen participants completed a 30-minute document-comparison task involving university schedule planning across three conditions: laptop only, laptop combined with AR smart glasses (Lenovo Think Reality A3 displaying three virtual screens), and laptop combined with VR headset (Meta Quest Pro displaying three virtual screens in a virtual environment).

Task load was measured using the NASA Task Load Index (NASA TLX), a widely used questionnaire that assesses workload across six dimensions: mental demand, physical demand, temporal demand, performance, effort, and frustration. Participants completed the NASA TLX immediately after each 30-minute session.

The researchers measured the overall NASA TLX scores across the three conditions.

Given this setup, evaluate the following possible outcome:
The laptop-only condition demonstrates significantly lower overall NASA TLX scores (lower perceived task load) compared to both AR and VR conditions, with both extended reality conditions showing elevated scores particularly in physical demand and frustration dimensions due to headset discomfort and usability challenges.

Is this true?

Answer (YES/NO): NO